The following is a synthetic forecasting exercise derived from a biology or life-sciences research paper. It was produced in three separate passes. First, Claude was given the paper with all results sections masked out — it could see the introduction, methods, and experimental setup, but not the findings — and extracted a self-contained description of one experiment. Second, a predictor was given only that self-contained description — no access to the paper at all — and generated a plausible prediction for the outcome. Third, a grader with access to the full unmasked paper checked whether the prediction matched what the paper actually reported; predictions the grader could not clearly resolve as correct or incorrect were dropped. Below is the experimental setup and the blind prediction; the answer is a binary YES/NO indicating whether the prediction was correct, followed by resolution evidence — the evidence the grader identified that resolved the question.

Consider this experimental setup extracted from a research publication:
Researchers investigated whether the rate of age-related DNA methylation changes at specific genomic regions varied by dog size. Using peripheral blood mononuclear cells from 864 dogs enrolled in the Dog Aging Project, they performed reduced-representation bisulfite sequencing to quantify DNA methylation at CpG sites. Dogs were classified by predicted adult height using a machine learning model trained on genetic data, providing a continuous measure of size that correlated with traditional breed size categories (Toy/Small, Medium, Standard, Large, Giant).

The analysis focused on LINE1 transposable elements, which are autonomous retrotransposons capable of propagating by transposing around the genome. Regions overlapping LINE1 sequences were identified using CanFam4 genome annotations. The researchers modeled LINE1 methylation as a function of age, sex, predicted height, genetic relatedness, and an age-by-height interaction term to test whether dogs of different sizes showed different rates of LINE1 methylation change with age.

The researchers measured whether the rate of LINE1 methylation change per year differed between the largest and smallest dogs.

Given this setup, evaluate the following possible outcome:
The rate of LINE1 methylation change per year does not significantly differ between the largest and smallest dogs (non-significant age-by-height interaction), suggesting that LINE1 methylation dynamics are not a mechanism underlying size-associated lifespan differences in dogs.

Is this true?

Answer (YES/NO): NO